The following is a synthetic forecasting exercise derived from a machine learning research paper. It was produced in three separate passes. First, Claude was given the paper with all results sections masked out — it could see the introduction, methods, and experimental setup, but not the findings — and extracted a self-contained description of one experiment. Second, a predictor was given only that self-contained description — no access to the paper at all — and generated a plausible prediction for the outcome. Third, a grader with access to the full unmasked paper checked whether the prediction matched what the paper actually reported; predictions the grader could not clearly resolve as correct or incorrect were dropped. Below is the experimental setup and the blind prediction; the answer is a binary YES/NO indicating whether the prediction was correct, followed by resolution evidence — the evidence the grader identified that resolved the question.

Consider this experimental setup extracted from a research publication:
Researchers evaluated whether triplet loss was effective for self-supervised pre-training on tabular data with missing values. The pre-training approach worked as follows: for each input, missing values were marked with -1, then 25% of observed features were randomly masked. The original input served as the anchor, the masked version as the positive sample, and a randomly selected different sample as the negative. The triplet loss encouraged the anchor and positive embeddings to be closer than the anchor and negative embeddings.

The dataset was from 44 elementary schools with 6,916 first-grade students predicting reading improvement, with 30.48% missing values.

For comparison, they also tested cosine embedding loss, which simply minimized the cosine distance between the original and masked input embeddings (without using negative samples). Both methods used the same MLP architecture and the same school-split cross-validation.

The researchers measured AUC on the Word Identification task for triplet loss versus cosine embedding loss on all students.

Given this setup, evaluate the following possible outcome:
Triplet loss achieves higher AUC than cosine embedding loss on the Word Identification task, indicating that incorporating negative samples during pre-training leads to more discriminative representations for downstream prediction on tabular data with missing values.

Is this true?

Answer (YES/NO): NO